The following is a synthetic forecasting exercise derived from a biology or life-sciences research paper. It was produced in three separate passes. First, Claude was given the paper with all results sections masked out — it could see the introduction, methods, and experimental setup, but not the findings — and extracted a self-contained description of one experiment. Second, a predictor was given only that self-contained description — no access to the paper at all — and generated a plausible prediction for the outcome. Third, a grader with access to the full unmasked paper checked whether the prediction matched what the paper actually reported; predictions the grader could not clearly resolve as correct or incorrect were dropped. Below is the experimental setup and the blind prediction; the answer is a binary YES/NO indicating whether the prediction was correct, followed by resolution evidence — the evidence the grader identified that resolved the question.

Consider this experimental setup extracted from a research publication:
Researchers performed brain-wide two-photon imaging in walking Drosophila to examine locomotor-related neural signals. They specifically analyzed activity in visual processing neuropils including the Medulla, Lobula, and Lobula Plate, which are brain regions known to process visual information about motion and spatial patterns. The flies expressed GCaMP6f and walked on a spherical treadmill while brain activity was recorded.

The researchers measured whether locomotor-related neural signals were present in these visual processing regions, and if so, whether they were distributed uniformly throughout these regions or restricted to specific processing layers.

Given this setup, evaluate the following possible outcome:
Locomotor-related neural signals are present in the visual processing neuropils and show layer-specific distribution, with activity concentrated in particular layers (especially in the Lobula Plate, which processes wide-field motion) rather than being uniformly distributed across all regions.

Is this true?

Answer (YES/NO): YES